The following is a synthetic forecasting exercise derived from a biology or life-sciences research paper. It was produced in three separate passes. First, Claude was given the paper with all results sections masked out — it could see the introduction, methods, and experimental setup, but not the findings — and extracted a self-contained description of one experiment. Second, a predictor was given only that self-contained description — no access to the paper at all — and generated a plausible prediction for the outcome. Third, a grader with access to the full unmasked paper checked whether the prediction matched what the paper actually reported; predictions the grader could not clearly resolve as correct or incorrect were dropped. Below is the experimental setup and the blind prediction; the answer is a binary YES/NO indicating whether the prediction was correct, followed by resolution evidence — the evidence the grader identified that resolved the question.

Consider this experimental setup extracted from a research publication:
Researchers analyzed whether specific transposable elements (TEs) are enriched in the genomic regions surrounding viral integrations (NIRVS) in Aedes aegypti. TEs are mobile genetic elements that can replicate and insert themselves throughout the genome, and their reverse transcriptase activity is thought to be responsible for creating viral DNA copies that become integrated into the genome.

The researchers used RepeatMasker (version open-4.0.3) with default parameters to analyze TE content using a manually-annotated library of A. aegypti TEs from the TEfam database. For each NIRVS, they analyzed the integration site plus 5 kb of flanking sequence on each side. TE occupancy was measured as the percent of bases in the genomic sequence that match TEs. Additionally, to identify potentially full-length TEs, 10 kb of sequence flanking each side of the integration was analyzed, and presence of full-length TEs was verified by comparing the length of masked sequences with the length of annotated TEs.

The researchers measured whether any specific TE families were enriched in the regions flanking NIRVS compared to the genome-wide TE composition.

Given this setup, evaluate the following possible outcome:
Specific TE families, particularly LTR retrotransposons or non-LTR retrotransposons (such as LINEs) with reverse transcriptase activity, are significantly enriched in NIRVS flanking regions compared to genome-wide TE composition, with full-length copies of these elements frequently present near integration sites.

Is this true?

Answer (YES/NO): YES